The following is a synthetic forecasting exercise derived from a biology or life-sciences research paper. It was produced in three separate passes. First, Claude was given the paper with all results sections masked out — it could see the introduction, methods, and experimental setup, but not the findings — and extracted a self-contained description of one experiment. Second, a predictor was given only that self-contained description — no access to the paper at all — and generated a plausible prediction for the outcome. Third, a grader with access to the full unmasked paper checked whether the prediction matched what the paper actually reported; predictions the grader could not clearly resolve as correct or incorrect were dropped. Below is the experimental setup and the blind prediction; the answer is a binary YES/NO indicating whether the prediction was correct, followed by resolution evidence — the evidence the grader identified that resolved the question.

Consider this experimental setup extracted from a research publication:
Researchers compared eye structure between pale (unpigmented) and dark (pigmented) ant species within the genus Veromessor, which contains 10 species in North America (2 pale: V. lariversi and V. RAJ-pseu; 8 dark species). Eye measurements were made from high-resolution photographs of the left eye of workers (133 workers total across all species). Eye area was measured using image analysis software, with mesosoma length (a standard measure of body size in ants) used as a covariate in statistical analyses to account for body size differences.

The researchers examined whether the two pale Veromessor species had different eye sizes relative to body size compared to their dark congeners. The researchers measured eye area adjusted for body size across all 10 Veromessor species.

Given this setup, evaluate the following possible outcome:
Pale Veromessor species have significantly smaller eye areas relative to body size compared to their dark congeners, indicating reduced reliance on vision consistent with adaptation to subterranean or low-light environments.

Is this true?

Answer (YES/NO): NO